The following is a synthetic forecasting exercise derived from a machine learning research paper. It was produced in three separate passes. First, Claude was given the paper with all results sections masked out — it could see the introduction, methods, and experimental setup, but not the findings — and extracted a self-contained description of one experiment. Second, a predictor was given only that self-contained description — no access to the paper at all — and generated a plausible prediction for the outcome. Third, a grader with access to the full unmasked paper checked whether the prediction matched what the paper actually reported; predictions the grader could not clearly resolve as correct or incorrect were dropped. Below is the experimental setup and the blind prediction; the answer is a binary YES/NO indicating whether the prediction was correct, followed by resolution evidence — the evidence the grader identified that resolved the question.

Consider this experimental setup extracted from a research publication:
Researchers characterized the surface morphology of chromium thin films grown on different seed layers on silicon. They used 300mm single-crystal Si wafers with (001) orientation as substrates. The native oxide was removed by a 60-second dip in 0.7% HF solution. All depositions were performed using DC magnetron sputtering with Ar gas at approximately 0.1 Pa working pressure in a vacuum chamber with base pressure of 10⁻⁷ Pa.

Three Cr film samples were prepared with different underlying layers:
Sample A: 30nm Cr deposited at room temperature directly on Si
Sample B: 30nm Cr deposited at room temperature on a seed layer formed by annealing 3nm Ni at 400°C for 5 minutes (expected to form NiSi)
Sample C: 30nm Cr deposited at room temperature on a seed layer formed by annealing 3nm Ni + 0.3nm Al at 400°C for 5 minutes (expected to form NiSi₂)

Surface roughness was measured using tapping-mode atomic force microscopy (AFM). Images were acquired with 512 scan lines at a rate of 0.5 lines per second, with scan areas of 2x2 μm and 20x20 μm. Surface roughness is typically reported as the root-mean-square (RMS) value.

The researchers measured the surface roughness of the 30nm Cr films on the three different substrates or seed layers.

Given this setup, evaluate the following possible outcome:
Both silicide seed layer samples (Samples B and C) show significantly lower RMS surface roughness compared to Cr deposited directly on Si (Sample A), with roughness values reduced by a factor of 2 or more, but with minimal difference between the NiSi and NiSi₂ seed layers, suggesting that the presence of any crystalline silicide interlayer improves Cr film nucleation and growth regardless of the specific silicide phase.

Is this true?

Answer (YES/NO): NO